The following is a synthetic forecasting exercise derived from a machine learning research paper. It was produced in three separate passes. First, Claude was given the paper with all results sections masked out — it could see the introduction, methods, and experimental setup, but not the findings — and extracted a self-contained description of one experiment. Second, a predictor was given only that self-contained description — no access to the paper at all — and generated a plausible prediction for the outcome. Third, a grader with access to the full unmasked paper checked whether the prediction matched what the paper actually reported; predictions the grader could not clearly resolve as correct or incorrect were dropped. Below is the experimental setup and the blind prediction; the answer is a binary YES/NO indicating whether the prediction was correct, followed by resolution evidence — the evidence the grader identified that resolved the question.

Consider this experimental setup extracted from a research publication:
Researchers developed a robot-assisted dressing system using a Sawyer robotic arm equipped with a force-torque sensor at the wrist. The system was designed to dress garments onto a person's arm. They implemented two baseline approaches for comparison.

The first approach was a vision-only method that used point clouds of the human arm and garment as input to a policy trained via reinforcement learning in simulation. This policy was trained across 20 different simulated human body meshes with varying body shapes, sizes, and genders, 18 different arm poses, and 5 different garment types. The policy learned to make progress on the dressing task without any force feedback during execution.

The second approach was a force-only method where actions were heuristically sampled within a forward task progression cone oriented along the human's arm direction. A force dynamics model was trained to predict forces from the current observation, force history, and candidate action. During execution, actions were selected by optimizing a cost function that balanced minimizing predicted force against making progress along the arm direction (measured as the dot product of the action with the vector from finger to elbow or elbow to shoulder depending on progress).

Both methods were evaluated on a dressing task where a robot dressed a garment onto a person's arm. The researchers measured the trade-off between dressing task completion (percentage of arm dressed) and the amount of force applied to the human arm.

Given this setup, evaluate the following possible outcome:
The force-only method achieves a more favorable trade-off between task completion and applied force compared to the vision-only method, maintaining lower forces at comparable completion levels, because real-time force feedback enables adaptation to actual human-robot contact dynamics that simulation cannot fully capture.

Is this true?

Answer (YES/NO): NO